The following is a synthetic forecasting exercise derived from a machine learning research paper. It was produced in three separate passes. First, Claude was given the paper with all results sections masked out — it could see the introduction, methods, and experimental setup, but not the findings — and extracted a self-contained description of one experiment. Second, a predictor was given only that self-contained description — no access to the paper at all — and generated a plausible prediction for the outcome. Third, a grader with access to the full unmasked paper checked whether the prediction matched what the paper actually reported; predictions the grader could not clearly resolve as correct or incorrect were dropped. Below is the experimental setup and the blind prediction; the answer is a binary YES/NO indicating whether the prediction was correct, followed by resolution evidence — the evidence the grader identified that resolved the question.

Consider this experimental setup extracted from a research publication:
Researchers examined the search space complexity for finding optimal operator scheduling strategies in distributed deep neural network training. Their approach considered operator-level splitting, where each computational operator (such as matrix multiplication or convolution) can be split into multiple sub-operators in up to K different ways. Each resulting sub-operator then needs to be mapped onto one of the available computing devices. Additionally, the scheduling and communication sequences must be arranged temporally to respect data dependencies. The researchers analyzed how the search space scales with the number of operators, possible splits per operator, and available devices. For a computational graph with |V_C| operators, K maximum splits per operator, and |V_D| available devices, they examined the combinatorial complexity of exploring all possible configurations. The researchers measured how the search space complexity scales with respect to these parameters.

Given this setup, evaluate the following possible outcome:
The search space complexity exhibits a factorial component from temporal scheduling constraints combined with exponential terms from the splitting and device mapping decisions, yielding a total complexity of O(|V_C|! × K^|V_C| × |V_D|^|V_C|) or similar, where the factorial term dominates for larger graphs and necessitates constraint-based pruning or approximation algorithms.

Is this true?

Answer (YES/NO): NO